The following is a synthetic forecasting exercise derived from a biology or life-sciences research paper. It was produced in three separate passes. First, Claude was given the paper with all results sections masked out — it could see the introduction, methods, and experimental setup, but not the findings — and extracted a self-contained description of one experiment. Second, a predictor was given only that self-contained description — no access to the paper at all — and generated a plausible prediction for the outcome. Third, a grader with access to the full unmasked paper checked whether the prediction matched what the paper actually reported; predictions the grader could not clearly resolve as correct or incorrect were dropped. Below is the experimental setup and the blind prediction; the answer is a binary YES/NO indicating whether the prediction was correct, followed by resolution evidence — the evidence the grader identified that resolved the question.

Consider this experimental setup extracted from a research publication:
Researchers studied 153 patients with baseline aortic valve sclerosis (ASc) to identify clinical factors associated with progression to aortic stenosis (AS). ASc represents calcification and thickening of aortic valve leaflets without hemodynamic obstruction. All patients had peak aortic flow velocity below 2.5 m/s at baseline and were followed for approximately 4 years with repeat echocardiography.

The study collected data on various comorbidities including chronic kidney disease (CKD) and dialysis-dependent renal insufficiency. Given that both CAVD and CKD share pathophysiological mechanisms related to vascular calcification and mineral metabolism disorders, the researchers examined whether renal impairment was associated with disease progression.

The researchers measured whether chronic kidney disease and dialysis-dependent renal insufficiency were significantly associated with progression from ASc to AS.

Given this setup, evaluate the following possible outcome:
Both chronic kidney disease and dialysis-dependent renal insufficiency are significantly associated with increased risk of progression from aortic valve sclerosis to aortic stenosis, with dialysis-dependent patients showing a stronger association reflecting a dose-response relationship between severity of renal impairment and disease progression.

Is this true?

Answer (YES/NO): NO